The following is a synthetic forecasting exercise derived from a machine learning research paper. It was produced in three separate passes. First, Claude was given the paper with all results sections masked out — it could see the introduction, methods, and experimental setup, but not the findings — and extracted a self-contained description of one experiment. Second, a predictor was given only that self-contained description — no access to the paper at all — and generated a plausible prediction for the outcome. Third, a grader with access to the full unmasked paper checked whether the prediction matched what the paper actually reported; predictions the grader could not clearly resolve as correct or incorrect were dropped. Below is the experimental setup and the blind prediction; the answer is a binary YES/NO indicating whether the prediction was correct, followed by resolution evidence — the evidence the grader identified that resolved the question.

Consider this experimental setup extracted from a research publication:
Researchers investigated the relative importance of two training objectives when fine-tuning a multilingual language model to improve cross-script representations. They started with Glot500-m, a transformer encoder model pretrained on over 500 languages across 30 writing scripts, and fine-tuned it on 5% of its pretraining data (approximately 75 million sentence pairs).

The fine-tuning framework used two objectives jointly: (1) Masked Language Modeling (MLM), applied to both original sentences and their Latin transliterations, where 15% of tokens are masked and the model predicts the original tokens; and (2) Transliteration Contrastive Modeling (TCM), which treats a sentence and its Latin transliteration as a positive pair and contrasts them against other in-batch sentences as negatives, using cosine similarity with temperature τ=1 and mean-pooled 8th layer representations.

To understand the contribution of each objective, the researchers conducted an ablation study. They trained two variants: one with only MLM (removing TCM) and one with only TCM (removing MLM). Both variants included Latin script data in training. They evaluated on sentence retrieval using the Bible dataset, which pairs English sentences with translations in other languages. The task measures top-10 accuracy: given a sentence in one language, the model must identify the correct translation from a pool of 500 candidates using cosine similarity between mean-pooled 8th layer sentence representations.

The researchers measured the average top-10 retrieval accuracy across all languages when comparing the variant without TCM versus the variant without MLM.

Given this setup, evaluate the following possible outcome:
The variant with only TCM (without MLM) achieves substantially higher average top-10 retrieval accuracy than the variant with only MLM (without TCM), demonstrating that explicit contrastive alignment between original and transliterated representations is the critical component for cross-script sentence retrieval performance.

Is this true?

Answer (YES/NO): NO